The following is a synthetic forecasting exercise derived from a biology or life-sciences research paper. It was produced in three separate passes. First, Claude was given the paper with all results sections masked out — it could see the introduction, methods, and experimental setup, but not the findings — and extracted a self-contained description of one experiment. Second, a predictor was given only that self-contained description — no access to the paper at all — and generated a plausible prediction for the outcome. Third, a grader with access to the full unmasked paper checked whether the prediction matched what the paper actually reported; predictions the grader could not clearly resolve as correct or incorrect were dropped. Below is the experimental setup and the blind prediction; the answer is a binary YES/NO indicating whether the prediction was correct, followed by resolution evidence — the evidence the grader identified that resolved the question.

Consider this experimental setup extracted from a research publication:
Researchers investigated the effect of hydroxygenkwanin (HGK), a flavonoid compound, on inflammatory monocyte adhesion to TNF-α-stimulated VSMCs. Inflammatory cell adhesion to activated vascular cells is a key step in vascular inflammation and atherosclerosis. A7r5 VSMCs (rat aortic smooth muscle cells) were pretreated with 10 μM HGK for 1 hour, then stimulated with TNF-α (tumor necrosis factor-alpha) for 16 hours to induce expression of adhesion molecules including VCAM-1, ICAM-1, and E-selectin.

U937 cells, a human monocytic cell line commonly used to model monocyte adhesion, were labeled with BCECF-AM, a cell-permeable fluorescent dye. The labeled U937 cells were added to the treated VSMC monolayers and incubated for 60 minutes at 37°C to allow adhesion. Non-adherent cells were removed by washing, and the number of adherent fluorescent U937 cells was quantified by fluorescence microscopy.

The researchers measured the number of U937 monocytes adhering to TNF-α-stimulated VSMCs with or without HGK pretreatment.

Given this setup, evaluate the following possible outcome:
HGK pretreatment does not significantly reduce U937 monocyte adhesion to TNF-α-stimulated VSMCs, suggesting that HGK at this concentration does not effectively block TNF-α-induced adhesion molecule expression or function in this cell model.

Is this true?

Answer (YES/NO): NO